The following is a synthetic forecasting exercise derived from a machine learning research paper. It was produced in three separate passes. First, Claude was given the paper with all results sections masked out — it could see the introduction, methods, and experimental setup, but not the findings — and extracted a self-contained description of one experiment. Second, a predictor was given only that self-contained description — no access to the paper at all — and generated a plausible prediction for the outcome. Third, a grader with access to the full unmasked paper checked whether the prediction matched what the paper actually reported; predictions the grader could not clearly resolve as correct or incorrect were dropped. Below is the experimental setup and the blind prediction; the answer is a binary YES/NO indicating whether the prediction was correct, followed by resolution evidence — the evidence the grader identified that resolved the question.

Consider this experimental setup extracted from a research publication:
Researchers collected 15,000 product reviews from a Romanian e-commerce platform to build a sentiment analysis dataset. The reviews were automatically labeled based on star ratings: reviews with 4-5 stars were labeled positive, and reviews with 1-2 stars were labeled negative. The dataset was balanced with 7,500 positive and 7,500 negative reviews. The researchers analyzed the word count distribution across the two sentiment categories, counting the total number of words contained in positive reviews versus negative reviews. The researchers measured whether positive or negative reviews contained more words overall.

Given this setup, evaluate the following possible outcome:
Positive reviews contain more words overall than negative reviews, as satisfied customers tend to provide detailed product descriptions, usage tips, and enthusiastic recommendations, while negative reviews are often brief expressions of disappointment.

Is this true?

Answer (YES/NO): NO